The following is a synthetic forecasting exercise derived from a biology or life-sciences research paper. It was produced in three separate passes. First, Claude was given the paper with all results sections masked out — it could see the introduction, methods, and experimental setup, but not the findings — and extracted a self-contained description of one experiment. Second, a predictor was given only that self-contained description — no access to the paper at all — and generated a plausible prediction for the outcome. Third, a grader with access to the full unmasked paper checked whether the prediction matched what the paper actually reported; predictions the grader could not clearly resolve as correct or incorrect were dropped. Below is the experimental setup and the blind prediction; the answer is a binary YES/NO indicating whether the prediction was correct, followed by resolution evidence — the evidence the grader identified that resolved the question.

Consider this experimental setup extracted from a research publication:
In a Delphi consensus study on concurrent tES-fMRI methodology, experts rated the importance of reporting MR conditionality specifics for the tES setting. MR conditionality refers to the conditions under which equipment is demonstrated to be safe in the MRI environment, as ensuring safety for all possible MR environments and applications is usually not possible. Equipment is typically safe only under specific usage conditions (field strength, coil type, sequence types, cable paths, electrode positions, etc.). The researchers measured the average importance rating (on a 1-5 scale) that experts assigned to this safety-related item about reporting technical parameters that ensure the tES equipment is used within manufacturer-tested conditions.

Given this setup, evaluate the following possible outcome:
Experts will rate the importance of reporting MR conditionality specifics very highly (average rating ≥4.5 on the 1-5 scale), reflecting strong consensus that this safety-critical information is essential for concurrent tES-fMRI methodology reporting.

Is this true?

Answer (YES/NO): NO